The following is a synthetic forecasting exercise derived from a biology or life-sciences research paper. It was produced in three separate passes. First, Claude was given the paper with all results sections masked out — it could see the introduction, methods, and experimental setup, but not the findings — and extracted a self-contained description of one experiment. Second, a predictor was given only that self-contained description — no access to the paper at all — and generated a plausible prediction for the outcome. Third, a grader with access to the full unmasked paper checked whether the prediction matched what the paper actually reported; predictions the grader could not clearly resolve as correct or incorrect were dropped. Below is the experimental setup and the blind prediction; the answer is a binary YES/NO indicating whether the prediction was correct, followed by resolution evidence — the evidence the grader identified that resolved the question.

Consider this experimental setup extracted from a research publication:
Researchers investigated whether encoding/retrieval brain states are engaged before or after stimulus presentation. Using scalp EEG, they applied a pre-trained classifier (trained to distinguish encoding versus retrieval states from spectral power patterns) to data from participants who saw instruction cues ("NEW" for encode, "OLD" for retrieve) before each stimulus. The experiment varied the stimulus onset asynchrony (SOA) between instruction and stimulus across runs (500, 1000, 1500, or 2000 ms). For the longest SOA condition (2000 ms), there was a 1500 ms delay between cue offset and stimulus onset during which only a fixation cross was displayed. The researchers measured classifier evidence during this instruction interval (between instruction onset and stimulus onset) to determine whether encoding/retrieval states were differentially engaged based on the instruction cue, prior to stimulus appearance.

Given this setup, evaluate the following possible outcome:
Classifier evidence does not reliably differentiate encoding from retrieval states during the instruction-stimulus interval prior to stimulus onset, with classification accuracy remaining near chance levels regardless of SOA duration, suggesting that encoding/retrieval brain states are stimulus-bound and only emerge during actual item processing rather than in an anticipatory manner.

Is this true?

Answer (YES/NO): YES